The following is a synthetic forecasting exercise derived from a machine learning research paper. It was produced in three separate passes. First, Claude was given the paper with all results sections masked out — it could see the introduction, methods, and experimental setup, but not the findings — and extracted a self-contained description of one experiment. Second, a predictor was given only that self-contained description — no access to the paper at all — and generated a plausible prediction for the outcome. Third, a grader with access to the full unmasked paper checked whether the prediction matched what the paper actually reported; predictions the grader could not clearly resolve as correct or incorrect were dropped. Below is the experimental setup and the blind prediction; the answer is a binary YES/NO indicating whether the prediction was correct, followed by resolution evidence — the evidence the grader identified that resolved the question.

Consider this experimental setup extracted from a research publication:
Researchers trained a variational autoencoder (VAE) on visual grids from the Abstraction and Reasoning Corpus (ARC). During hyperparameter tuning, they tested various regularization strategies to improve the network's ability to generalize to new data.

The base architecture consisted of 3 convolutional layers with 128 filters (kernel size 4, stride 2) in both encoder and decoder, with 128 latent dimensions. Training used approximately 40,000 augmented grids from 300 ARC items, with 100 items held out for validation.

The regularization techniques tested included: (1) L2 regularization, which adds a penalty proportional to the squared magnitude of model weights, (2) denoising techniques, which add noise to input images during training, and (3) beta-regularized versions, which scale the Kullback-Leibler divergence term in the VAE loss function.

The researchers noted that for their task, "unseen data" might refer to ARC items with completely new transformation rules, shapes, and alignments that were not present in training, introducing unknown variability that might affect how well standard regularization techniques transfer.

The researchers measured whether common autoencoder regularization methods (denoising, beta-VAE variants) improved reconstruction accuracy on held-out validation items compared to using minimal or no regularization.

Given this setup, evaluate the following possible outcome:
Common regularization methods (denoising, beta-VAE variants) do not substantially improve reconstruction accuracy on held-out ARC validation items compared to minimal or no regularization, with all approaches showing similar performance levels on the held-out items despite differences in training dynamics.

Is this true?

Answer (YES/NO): NO